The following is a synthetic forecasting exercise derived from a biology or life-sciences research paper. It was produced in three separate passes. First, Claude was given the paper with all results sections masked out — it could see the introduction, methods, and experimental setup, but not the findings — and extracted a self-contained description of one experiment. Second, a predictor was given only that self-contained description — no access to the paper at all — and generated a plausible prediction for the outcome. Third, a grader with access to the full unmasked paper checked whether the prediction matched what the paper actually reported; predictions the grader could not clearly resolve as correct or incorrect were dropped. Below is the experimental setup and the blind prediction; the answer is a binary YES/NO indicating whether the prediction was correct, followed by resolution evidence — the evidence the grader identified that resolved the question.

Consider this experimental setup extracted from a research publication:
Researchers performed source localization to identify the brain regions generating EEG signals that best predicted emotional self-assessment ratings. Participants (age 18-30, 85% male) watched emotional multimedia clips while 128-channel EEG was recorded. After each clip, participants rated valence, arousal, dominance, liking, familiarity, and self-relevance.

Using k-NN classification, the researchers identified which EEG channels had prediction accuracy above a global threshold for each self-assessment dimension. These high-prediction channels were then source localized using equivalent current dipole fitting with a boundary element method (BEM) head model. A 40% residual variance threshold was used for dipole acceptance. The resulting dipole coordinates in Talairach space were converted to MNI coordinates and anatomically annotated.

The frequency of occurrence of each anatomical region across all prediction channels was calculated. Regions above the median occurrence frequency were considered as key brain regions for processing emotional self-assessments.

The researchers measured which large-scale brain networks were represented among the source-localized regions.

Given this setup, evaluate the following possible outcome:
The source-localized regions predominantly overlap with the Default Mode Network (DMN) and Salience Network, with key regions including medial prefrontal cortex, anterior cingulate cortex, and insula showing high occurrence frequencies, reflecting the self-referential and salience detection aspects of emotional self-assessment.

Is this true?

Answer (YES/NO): NO